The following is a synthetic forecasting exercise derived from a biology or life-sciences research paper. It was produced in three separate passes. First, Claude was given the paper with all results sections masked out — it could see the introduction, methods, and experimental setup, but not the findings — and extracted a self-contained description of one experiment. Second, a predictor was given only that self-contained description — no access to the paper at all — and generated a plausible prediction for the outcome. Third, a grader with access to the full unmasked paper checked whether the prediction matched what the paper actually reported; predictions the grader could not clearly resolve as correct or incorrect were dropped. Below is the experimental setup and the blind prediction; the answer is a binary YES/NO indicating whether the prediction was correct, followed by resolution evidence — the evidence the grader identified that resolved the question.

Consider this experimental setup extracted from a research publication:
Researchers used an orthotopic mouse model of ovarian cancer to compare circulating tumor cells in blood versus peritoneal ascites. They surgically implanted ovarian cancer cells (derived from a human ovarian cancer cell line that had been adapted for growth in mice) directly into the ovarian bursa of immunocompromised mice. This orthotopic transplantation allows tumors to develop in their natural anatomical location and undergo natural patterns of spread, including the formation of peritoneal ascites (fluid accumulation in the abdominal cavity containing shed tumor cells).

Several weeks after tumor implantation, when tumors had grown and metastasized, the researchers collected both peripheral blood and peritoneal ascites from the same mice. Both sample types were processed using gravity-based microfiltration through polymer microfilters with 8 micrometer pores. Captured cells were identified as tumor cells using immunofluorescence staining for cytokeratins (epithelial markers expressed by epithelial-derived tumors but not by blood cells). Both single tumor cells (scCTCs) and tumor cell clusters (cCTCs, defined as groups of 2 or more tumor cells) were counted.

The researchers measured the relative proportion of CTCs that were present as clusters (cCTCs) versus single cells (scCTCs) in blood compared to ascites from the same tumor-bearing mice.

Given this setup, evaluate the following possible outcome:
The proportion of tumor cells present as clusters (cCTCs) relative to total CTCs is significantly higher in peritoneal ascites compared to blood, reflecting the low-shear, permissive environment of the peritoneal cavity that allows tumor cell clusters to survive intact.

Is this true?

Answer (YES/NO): YES